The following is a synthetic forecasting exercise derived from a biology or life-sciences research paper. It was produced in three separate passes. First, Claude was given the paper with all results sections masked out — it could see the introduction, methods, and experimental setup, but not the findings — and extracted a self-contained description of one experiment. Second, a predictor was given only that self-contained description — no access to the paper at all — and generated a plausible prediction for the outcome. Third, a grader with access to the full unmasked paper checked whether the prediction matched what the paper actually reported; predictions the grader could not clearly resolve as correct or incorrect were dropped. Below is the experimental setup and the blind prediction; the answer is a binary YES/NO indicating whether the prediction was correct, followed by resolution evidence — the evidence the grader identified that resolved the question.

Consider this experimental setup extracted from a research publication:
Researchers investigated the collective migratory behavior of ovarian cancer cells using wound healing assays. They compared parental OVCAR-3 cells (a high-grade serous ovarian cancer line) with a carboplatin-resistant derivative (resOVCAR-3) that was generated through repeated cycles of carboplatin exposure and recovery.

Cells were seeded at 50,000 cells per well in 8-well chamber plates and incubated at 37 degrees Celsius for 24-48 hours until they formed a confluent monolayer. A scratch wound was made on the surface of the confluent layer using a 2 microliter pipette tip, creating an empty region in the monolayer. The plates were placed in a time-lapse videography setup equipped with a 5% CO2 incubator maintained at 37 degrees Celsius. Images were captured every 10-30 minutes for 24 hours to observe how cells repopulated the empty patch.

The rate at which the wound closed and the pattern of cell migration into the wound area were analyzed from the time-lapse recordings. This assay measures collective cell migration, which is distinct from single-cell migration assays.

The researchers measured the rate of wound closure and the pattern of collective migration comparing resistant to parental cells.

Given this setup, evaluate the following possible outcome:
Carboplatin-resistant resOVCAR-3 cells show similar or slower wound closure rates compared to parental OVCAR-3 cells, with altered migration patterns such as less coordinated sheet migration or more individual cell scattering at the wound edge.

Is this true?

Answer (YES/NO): NO